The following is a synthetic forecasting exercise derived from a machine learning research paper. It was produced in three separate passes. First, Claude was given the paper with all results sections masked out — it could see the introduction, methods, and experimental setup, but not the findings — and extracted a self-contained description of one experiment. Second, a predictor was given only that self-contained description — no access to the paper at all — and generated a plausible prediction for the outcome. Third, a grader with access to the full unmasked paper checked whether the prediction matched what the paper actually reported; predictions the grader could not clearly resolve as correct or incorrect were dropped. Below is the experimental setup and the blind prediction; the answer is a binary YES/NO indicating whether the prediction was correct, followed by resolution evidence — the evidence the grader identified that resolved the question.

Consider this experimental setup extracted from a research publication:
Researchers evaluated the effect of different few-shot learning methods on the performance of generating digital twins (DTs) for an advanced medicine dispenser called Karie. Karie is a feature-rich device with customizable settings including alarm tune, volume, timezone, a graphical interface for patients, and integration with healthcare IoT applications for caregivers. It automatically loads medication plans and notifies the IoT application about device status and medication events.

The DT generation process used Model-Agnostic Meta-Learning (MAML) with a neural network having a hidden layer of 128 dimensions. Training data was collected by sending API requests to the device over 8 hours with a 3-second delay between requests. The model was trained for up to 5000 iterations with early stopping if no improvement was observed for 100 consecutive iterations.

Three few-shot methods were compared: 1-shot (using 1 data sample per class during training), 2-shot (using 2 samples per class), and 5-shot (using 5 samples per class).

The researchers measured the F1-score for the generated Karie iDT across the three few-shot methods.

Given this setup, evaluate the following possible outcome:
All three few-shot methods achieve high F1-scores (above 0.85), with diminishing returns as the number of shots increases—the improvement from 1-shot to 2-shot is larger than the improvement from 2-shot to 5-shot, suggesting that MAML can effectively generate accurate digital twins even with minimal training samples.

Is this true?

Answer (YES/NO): NO